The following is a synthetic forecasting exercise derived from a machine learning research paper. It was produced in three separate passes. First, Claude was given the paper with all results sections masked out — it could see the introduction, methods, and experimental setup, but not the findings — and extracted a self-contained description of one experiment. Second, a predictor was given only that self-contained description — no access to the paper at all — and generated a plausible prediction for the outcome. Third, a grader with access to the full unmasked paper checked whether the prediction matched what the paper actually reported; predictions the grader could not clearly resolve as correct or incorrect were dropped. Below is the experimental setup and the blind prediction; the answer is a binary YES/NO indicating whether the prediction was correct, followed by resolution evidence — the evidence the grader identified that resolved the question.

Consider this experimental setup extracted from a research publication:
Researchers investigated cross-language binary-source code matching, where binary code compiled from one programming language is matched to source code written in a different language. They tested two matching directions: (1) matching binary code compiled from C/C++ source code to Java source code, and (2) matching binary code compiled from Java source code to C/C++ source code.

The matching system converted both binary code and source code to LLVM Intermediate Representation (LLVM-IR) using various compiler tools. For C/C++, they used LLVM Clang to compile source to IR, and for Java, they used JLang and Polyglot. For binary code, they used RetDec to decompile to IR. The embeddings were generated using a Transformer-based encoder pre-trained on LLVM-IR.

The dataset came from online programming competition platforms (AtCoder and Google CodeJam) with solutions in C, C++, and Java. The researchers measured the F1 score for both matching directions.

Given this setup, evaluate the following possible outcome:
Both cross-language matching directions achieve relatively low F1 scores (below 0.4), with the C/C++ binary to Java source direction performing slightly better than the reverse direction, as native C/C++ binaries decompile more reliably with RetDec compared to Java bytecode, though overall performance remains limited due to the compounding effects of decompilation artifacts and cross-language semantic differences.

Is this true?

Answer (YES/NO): NO